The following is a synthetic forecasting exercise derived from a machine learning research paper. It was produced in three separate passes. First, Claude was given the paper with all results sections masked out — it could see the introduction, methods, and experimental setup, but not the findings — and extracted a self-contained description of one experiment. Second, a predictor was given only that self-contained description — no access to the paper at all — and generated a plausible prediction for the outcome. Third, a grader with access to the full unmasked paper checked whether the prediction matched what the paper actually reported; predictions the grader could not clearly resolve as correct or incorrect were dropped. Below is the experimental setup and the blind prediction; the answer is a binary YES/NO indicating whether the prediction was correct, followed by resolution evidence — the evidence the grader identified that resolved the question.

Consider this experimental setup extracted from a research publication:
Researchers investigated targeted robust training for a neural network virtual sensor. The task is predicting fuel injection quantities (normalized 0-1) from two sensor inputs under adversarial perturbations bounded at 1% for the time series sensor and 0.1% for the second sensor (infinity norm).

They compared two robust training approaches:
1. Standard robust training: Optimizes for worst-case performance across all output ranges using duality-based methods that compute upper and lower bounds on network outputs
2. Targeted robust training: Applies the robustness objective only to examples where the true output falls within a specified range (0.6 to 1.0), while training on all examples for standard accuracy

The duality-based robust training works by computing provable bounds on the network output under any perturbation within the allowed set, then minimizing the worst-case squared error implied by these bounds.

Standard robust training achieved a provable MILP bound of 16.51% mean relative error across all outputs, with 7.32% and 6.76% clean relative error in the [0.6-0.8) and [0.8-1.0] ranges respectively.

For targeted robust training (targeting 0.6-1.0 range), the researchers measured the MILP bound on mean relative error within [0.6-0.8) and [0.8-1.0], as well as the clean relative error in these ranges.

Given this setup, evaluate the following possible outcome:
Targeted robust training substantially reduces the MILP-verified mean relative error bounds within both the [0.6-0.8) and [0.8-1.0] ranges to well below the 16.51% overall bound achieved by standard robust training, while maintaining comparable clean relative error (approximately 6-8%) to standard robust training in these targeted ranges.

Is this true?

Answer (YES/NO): NO